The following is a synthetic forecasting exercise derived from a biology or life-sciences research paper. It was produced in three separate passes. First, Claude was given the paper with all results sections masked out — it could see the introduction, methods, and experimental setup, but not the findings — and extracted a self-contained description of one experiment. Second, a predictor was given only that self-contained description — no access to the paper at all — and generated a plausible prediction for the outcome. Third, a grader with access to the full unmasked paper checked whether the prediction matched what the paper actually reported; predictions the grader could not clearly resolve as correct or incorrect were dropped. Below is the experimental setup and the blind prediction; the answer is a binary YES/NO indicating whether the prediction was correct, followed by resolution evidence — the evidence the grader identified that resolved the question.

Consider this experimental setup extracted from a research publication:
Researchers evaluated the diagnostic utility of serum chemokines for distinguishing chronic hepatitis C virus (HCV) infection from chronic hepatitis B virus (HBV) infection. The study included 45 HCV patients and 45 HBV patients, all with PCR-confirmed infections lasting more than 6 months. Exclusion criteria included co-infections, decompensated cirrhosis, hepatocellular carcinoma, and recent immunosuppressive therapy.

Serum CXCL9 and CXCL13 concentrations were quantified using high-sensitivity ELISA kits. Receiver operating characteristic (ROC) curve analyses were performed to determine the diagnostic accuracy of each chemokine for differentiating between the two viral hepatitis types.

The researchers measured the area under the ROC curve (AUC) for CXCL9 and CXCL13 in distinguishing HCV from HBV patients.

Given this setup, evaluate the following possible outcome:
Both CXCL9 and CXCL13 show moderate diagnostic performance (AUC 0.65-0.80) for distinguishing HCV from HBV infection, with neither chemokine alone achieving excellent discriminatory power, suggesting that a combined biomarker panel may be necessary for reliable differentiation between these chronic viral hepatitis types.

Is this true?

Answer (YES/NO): NO